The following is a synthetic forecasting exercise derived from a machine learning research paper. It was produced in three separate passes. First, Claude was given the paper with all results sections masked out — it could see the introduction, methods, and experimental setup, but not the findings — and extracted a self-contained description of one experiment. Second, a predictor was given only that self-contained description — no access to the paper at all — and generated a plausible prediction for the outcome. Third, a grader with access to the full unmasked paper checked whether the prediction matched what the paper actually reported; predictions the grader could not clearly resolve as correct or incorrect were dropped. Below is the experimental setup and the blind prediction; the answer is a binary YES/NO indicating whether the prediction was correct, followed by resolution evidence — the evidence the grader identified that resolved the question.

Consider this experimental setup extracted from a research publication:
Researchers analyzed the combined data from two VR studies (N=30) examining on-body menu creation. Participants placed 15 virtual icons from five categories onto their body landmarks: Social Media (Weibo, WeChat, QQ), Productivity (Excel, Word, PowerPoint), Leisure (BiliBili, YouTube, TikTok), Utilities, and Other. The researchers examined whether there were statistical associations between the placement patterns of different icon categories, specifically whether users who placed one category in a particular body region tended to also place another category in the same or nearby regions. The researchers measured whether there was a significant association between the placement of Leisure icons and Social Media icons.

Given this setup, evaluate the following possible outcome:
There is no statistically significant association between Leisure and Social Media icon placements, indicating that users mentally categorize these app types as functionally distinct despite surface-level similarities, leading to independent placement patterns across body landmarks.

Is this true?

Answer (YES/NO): NO